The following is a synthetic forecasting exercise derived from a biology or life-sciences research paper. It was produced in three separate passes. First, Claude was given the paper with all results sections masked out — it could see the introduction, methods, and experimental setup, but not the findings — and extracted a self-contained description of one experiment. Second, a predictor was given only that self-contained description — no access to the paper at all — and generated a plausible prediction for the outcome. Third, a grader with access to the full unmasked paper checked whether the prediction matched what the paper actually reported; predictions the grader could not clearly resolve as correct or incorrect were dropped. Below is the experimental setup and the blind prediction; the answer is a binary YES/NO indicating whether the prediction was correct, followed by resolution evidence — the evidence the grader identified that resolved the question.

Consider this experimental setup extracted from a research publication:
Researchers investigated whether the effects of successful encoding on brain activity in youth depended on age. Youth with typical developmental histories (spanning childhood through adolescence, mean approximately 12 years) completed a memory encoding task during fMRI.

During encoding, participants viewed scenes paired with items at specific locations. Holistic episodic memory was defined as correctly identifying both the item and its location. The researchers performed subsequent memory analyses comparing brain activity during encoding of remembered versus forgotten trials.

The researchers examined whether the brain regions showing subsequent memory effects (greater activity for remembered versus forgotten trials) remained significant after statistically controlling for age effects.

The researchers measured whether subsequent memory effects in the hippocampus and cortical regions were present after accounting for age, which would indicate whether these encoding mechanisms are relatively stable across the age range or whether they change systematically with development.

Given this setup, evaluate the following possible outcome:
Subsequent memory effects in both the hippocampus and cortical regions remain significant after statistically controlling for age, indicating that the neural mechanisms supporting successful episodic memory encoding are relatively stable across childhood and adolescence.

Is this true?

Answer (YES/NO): YES